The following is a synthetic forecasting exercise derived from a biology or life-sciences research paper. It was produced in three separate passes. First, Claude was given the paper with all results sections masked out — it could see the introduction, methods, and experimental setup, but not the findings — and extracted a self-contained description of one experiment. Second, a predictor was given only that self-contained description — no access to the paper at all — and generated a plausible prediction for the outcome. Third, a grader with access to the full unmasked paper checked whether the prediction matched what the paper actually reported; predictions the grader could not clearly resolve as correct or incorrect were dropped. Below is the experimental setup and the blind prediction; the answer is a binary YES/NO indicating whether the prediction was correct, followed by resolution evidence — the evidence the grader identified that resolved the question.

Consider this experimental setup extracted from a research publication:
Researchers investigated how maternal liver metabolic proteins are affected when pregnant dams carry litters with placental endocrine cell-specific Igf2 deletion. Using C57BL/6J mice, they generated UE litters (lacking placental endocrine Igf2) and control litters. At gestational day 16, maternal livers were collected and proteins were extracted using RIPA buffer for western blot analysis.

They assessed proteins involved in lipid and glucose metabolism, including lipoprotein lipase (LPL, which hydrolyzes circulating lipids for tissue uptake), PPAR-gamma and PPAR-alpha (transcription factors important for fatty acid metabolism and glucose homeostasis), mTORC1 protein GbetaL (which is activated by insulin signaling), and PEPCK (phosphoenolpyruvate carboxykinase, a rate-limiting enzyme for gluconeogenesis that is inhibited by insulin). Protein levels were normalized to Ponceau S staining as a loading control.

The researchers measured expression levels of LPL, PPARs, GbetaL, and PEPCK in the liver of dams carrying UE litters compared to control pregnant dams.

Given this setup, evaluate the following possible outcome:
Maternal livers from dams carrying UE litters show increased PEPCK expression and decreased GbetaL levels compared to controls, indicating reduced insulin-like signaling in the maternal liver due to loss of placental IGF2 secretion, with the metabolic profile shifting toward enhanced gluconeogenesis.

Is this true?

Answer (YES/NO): NO